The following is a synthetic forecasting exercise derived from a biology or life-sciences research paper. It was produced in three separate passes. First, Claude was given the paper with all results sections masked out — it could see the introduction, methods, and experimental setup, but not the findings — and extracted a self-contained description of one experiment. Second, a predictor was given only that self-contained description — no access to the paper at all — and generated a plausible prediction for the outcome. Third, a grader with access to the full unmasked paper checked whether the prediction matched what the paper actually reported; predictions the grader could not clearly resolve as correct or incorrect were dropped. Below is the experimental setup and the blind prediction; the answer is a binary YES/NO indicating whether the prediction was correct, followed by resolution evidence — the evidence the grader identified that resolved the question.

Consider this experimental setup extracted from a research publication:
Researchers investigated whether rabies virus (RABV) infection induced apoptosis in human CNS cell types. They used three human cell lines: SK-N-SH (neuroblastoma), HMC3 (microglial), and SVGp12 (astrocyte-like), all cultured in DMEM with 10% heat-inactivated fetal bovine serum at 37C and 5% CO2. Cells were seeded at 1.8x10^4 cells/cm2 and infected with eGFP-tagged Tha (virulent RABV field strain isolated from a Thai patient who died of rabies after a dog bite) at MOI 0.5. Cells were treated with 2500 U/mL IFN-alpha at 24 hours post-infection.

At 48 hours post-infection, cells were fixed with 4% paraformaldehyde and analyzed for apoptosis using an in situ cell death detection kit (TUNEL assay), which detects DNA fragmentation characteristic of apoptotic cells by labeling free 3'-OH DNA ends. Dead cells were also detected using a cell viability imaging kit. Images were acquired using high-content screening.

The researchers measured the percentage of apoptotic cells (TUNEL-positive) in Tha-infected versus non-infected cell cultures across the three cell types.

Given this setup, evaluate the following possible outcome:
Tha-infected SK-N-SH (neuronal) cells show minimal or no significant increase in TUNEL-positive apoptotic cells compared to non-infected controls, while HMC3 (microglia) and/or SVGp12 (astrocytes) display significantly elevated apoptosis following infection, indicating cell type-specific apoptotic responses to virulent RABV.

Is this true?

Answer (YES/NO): NO